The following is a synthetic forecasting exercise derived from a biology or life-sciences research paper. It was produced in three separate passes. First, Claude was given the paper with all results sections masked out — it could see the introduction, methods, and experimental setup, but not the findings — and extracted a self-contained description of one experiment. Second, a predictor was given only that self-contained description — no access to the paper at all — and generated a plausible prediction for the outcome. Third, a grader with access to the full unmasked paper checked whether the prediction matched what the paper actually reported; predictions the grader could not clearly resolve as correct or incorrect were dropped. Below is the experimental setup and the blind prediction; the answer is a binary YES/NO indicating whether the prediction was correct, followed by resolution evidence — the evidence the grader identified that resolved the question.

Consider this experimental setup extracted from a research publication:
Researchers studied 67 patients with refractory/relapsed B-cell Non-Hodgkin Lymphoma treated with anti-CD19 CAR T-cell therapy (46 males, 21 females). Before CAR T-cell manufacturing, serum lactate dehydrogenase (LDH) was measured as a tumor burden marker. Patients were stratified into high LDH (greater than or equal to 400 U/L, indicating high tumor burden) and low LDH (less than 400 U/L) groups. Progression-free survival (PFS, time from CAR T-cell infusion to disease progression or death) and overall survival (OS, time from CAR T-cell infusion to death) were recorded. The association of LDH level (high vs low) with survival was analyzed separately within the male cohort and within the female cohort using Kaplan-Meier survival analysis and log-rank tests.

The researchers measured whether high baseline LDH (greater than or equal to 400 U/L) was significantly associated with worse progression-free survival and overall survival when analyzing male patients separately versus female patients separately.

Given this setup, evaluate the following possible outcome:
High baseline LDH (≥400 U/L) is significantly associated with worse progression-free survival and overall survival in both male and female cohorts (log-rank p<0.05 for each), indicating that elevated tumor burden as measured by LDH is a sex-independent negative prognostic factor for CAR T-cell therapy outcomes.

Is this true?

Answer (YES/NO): NO